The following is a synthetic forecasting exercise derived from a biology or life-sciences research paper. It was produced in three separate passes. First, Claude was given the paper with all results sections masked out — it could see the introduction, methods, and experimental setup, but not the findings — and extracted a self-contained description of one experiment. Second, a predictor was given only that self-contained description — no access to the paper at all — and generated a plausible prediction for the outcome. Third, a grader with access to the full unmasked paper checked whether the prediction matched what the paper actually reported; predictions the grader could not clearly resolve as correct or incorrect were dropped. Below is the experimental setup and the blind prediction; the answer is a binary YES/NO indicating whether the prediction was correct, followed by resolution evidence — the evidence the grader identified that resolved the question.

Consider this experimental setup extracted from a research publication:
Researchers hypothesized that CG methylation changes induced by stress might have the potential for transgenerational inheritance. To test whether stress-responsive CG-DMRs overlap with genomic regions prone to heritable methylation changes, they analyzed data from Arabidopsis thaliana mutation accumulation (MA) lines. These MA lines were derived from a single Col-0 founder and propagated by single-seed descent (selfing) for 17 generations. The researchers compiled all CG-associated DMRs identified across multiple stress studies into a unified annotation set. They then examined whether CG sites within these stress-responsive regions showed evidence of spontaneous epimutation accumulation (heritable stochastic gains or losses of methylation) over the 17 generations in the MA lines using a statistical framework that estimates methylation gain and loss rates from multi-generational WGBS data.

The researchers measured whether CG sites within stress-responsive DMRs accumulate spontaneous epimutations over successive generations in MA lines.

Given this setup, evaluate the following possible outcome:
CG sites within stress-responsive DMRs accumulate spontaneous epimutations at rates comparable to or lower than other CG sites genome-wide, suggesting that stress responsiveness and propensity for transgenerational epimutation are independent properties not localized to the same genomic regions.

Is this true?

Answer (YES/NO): NO